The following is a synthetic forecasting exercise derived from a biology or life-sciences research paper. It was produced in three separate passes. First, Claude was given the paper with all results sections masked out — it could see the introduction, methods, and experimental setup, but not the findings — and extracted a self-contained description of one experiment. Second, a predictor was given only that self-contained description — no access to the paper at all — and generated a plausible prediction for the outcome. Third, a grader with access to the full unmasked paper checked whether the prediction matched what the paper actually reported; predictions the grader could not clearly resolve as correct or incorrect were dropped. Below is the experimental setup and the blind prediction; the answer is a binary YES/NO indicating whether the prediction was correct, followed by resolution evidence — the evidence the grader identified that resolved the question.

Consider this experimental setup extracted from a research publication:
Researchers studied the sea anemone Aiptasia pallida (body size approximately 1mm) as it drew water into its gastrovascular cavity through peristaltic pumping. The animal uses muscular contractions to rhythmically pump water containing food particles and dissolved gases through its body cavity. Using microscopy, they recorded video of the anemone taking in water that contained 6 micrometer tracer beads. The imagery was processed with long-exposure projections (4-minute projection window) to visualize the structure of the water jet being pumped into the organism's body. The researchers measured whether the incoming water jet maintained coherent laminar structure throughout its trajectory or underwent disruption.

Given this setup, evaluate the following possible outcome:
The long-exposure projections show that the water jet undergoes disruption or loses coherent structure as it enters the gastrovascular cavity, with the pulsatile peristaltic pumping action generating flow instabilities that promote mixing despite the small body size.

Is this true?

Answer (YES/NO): YES